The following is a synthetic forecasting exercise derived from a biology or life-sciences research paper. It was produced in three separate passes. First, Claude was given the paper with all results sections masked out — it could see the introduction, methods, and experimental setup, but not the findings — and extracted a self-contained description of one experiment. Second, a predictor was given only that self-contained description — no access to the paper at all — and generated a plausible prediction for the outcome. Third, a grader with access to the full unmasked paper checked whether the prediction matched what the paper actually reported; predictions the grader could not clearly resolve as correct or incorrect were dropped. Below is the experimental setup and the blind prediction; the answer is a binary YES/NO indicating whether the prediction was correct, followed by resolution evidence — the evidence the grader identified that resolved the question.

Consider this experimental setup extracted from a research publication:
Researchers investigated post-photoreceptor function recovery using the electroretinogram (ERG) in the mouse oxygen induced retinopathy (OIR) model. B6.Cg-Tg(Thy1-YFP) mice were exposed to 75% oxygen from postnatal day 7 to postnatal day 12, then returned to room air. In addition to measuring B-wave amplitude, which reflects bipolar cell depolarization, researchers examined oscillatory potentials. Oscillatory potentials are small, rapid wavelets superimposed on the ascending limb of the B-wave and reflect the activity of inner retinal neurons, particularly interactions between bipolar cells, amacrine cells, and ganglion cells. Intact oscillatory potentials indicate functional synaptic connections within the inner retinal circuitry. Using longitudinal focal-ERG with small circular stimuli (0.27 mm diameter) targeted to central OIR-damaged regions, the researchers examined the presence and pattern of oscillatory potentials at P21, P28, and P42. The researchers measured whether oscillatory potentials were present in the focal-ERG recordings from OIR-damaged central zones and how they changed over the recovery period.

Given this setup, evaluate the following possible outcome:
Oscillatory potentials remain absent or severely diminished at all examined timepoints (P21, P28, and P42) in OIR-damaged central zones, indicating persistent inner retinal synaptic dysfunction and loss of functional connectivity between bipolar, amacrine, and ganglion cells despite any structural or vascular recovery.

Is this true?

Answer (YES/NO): NO